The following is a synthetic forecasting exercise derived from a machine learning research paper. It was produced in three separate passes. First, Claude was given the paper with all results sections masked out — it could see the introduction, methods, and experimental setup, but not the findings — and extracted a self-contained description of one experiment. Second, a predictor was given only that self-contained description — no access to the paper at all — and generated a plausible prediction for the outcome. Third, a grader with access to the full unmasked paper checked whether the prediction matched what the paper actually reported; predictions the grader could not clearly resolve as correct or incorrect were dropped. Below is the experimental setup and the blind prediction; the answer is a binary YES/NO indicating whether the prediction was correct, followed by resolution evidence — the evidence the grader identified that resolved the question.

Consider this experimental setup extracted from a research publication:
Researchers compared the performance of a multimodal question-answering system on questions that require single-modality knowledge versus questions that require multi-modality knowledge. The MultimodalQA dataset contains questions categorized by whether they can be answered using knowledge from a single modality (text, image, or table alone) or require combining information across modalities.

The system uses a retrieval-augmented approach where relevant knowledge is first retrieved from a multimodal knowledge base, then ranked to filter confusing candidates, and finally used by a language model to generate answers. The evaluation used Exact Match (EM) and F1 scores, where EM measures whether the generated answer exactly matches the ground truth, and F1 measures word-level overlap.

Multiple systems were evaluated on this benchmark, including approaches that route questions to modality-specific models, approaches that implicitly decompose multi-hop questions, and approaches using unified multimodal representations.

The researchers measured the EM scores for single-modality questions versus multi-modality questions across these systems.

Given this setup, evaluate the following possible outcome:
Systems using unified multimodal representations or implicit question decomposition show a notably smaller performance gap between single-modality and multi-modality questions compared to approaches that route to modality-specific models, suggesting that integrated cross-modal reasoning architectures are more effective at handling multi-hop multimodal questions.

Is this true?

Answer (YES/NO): YES